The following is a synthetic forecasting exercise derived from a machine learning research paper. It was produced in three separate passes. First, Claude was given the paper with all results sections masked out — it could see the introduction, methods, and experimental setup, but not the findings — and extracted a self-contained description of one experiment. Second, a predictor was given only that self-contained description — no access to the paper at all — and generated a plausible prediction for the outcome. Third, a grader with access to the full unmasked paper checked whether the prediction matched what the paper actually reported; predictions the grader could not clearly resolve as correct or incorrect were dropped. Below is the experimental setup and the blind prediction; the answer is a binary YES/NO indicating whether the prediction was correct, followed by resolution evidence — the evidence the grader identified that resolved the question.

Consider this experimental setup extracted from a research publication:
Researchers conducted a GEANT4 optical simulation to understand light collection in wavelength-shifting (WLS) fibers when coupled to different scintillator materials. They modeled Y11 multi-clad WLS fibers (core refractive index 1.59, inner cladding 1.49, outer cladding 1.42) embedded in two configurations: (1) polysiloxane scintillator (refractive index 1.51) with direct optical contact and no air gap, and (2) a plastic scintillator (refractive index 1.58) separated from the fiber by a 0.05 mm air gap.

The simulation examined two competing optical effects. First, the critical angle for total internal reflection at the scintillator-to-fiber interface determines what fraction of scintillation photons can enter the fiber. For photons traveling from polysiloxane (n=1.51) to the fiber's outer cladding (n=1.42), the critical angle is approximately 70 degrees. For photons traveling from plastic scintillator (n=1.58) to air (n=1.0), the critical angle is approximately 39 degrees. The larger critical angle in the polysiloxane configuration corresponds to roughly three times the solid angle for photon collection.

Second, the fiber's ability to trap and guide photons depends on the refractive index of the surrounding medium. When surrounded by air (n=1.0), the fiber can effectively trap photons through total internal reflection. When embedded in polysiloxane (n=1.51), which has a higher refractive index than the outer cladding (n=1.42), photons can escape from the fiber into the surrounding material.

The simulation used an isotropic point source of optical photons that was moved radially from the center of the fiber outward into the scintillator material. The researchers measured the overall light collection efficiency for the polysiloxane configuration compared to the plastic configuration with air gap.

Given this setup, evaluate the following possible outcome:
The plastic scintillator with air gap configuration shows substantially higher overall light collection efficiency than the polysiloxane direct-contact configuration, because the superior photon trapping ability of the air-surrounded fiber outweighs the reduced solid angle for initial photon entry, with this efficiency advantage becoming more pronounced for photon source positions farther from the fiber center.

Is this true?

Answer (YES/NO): NO